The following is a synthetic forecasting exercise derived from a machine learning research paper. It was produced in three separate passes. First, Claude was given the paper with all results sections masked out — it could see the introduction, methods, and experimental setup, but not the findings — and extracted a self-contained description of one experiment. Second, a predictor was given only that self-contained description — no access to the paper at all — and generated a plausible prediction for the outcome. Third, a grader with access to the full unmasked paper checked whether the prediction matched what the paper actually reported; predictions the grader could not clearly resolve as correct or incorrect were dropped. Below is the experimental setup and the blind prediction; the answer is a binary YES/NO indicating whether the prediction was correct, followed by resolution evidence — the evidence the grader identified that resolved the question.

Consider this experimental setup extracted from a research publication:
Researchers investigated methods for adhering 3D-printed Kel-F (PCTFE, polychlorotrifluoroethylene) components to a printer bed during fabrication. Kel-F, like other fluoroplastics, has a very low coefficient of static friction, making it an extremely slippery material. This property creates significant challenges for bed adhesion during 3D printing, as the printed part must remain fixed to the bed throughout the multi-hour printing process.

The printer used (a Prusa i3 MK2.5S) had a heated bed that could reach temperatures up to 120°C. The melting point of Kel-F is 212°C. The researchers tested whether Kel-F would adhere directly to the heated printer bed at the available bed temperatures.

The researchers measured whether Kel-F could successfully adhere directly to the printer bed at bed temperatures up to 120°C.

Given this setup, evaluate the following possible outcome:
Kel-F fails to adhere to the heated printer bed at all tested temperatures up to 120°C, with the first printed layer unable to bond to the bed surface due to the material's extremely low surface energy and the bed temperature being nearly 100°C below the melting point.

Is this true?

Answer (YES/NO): YES